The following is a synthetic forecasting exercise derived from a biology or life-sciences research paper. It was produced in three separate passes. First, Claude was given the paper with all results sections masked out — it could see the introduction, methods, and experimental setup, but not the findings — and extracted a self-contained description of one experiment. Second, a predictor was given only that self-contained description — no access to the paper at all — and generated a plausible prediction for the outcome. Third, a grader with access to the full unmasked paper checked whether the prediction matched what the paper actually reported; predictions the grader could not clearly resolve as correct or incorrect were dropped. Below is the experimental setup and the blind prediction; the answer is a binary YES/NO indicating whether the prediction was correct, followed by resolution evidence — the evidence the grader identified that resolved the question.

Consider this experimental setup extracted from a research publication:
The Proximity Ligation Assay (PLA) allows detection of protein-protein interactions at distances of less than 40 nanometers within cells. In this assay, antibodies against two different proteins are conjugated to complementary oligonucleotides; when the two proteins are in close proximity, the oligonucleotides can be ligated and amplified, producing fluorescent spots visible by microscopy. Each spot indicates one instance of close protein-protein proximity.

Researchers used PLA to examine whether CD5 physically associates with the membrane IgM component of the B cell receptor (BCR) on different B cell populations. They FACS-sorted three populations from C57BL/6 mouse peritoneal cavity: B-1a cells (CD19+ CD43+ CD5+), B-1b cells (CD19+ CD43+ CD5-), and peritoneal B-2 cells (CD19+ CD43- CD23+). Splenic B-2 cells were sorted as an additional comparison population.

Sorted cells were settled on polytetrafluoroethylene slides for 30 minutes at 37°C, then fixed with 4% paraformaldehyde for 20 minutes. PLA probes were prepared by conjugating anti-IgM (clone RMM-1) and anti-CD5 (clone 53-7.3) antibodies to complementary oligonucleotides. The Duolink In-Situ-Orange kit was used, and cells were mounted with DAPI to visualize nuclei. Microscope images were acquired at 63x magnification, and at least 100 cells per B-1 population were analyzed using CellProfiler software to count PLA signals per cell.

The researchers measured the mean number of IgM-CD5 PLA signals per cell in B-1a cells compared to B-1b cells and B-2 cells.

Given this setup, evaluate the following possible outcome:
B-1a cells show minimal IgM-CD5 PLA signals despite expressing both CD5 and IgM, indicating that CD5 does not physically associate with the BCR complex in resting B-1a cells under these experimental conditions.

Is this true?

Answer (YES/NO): NO